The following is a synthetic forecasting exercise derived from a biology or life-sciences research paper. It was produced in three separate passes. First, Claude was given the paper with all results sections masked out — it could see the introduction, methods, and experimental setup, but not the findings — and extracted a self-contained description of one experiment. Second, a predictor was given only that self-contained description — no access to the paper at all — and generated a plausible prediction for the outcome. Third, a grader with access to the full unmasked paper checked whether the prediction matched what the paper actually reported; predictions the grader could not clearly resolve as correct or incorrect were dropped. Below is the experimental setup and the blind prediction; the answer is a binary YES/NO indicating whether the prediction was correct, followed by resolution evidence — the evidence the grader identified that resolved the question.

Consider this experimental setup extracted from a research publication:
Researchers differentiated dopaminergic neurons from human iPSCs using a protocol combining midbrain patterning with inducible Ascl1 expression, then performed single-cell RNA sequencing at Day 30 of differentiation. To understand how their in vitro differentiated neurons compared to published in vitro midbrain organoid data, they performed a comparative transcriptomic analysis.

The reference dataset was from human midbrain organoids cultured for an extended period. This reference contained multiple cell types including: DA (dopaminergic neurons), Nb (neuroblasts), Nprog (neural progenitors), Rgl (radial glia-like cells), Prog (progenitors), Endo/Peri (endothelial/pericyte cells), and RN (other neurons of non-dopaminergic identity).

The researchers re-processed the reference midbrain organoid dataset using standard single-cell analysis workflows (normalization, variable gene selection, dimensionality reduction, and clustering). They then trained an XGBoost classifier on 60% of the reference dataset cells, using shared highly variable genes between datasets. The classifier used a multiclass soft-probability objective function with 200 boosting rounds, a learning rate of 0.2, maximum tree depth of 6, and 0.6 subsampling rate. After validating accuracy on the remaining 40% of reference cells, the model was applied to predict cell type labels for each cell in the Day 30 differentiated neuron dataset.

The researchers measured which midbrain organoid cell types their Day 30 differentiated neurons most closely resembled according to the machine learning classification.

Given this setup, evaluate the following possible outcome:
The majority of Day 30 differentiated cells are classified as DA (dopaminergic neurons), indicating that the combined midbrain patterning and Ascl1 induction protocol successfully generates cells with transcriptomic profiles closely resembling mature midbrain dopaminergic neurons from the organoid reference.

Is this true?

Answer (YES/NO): YES